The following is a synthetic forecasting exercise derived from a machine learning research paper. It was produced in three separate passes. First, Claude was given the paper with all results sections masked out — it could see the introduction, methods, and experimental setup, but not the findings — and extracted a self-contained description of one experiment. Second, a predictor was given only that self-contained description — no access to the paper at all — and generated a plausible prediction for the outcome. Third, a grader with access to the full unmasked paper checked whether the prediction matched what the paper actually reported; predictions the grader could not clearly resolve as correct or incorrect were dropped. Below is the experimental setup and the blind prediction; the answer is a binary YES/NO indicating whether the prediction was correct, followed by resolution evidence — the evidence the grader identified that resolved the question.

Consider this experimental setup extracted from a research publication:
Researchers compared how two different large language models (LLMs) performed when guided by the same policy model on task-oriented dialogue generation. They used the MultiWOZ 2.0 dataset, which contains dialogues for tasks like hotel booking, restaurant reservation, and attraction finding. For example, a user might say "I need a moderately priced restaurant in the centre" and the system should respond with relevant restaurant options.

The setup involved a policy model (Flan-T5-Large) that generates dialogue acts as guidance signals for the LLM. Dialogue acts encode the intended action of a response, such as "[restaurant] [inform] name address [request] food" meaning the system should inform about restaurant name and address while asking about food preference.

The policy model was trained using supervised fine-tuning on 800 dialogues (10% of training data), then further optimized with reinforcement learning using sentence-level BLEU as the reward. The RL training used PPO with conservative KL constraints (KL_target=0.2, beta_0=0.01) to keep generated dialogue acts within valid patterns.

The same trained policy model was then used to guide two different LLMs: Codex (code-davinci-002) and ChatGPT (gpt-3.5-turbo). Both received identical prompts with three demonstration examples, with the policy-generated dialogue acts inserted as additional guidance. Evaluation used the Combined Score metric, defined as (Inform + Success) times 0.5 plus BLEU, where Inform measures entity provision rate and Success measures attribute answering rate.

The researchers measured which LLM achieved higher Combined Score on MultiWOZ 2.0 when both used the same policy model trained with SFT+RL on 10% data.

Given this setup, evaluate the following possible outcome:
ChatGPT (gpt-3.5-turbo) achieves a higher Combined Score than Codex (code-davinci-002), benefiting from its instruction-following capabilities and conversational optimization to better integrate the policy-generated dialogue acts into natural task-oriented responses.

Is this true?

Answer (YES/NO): NO